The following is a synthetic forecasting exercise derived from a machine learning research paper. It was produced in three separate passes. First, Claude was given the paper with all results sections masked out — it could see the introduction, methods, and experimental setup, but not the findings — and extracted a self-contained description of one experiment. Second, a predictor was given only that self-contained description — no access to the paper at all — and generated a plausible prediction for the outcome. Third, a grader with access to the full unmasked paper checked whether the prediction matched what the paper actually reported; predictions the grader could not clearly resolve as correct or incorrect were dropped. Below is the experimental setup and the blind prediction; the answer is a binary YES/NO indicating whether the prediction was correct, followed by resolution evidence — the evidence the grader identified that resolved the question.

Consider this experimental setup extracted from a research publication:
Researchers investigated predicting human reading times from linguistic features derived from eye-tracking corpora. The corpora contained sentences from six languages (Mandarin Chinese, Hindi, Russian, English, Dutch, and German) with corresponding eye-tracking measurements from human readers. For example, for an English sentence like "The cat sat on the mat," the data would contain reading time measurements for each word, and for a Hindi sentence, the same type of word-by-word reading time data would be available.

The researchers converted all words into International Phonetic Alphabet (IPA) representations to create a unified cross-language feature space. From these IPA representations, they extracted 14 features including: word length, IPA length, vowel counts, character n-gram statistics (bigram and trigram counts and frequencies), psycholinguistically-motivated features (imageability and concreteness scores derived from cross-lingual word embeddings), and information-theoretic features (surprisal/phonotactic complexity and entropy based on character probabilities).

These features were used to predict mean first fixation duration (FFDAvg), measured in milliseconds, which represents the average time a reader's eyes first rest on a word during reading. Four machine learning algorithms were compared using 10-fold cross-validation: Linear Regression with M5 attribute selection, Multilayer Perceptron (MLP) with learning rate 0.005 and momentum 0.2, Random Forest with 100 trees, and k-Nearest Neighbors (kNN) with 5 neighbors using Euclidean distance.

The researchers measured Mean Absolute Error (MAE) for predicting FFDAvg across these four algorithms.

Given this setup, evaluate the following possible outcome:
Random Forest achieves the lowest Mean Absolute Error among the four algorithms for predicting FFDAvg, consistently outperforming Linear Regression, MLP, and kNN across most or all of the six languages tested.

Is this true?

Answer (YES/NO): NO